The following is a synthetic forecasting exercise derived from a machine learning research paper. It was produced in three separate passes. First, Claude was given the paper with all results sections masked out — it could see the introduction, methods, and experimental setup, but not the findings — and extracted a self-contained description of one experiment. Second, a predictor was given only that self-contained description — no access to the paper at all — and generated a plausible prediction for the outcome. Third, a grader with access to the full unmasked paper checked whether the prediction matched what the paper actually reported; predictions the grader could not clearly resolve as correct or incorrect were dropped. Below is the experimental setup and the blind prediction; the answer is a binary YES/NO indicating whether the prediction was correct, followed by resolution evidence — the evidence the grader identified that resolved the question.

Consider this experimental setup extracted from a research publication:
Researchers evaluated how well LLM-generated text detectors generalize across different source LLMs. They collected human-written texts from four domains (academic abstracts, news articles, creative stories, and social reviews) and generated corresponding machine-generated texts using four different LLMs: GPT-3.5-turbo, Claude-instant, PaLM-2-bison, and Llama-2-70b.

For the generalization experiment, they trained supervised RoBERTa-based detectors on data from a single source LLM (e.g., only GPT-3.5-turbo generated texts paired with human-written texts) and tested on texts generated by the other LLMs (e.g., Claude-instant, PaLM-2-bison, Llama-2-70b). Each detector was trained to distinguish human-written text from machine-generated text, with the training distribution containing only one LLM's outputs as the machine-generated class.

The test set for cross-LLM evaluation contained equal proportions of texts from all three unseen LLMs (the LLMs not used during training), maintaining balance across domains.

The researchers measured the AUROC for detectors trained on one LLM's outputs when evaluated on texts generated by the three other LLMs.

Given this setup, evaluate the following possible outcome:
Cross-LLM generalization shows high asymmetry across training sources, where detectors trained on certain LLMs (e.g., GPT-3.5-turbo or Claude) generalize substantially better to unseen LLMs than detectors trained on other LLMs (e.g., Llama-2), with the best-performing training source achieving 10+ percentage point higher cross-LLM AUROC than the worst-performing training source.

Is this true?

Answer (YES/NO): NO